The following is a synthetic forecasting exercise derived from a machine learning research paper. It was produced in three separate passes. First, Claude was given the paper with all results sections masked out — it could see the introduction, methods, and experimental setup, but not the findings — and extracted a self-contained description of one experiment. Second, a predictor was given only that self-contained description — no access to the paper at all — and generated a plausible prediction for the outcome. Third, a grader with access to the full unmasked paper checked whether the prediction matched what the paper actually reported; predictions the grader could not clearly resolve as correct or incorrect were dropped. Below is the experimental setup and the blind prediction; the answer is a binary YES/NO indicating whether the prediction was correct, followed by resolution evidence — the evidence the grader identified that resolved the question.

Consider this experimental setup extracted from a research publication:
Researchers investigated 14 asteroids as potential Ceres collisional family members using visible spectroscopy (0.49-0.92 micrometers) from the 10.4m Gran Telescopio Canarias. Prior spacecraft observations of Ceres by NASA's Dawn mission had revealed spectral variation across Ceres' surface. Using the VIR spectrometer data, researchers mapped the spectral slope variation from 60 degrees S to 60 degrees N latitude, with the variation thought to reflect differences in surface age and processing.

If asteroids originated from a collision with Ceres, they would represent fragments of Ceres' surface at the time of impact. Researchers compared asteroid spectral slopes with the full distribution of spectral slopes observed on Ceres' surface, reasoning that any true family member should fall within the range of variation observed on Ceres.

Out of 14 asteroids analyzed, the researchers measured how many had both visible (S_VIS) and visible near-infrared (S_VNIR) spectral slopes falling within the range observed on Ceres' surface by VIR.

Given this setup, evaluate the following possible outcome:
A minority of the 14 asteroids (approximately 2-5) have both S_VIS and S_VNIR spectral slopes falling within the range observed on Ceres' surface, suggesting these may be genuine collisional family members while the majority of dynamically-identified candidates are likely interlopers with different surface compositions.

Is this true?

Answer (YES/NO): YES